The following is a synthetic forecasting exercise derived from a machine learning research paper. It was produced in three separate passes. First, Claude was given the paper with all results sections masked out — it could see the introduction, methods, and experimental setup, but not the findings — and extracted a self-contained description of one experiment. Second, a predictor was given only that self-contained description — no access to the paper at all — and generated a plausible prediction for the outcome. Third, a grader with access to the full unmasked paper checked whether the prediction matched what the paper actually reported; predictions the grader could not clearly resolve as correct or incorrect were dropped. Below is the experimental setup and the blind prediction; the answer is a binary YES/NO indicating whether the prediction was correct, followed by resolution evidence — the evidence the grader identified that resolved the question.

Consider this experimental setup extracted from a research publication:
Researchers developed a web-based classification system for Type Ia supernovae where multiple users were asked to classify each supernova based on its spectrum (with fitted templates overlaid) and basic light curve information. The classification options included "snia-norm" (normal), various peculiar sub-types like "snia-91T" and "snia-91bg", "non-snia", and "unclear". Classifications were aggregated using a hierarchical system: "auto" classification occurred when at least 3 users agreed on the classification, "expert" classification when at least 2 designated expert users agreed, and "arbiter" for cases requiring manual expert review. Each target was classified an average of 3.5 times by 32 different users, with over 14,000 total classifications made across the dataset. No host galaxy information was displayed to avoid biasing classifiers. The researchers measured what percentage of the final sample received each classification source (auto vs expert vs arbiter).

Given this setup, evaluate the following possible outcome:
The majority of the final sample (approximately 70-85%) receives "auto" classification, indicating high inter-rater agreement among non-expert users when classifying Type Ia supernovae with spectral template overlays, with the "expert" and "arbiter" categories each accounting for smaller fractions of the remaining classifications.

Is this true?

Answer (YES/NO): NO